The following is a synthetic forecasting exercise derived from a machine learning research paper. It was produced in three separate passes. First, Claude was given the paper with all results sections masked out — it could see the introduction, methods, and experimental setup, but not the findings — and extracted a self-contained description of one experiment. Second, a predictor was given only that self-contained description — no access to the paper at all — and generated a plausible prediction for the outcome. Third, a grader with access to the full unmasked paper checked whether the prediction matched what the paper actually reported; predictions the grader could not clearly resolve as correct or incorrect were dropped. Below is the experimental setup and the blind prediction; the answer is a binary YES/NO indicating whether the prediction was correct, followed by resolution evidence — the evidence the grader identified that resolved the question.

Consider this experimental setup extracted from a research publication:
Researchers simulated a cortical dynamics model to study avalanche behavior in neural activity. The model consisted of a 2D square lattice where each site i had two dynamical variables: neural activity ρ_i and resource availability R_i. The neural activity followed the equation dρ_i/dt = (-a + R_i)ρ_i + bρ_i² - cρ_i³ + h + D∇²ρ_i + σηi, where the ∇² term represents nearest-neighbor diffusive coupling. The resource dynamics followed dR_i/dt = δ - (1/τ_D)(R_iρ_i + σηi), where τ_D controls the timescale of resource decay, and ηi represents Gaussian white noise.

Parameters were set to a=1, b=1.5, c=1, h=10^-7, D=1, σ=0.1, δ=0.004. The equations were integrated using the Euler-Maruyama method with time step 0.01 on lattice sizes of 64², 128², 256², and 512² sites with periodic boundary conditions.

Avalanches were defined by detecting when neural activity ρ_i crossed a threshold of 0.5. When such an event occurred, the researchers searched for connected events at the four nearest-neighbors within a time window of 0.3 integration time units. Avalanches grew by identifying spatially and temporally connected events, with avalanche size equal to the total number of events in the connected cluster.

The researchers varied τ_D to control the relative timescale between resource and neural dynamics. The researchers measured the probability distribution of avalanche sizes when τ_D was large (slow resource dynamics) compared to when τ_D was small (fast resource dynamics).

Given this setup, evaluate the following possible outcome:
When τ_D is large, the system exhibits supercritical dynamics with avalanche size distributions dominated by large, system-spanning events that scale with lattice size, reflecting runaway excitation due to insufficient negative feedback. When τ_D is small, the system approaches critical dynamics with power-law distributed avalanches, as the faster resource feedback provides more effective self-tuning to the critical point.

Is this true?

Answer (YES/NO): NO